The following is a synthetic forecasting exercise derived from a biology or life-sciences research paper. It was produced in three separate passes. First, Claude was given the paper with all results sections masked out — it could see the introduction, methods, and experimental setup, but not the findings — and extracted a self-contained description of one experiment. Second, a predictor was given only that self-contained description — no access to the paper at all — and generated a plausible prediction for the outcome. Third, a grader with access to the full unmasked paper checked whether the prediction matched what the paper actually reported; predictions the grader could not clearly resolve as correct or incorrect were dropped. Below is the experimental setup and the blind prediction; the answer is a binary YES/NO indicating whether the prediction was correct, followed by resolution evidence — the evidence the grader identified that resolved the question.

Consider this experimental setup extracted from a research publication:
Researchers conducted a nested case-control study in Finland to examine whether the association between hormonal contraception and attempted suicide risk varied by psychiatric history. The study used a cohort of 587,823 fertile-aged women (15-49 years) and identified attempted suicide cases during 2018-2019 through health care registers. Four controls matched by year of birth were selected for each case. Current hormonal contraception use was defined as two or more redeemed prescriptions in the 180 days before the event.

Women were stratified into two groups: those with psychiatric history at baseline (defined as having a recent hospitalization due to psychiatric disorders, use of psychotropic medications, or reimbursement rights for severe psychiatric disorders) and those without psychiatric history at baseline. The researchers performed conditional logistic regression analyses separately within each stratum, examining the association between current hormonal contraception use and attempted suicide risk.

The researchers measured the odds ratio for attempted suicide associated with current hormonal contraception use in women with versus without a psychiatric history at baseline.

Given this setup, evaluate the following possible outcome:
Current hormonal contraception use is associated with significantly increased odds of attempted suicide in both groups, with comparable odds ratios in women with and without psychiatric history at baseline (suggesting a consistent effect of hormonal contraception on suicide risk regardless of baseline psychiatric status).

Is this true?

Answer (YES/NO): NO